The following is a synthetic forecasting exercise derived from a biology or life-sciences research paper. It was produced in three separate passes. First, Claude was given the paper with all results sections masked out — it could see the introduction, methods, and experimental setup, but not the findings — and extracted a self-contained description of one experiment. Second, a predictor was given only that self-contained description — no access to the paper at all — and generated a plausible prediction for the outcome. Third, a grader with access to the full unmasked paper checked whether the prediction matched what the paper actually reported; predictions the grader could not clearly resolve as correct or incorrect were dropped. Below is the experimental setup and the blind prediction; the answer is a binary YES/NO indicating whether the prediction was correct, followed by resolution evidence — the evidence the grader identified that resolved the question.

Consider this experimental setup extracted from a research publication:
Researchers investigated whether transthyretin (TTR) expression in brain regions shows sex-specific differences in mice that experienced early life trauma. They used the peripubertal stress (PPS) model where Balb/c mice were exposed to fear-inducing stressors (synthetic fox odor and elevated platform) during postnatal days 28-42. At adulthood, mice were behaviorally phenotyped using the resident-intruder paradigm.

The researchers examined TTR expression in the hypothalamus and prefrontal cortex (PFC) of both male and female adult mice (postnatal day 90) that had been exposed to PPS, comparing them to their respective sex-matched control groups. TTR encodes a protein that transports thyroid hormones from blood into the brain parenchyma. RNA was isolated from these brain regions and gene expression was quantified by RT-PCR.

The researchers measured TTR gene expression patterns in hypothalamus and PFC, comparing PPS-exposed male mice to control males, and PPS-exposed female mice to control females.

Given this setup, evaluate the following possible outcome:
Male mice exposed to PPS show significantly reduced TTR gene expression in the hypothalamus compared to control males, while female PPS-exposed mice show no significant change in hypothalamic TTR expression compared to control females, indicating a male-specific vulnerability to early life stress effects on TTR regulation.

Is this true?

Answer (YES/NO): NO